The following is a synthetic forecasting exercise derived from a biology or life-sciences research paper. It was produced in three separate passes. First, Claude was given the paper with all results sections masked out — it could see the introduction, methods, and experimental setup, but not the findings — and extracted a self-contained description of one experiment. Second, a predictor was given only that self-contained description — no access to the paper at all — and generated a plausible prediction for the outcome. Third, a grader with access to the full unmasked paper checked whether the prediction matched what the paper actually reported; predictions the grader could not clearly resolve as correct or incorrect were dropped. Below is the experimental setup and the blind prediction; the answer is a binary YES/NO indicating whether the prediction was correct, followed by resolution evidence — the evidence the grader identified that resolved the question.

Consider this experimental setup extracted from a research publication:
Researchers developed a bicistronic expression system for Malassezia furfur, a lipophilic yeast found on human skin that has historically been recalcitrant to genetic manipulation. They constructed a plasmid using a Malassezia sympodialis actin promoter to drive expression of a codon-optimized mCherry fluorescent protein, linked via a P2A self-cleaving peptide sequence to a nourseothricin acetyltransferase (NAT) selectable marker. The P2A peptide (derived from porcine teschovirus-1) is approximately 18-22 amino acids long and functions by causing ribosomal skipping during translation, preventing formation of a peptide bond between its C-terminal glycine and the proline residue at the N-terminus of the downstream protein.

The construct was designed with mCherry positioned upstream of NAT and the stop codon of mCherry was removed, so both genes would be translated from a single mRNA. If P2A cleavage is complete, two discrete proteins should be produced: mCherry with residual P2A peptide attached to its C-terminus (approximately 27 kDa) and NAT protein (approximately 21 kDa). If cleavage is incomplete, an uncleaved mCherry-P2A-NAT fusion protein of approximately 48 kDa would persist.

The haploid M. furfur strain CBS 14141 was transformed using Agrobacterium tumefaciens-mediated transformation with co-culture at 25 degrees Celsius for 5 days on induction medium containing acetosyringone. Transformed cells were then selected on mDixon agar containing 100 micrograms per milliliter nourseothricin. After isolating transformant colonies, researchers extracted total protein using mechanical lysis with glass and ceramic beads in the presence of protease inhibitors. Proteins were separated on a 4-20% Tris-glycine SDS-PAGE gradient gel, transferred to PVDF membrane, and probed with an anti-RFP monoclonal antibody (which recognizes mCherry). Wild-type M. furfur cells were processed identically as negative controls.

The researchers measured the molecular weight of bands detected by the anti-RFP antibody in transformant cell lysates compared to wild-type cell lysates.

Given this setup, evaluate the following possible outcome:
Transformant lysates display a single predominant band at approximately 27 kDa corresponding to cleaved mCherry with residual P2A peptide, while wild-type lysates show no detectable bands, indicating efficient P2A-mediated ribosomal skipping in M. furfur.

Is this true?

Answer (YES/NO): NO